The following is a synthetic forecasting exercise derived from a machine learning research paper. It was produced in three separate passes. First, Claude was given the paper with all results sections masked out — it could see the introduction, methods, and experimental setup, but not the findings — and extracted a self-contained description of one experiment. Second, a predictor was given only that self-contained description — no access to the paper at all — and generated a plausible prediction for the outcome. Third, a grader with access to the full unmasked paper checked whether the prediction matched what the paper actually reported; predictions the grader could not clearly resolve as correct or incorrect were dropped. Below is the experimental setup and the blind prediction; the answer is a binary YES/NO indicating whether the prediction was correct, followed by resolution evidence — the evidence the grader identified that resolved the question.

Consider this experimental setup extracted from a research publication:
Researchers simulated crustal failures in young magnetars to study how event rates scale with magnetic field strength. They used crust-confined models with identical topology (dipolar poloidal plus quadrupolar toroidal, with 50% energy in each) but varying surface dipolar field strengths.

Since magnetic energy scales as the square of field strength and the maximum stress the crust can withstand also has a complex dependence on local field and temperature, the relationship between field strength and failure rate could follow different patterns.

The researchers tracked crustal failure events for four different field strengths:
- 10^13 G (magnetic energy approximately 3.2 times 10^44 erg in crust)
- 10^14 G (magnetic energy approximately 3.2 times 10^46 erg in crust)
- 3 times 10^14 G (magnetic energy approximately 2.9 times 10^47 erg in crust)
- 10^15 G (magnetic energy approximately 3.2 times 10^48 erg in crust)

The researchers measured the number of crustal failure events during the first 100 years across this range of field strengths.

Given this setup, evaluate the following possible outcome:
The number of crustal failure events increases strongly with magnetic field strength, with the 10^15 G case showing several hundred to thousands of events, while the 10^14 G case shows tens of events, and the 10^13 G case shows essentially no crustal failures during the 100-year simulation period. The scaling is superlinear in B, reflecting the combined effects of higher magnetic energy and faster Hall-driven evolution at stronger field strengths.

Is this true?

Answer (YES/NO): NO